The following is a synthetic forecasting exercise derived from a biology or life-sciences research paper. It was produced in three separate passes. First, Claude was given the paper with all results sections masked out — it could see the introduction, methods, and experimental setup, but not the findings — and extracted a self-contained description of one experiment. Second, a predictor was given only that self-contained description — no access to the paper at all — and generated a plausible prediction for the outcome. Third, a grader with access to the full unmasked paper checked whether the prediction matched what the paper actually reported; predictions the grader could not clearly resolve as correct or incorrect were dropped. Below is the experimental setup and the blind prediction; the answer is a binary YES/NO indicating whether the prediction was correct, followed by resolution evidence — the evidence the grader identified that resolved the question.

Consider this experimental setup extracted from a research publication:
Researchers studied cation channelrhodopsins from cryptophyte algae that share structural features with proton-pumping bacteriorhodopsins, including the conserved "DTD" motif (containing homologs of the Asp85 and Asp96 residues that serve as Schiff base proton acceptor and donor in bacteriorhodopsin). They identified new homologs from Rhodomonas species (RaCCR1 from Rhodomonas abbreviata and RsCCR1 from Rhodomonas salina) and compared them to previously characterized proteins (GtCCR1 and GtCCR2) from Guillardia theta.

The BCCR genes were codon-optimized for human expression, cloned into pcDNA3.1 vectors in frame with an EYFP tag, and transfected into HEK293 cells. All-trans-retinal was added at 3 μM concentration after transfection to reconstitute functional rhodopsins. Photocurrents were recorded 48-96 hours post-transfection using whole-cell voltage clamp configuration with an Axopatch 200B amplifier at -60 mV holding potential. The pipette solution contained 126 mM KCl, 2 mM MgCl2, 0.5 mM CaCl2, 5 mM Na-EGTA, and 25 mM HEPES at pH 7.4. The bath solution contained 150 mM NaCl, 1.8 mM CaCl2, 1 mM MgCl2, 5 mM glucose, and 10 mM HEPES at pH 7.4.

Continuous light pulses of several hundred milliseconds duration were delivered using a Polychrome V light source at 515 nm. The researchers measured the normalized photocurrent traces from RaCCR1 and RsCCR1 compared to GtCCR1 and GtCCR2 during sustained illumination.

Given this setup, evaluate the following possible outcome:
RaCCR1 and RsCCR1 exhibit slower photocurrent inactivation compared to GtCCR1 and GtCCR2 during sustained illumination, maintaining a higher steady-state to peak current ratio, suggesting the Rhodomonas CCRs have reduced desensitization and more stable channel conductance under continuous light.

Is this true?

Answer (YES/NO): NO